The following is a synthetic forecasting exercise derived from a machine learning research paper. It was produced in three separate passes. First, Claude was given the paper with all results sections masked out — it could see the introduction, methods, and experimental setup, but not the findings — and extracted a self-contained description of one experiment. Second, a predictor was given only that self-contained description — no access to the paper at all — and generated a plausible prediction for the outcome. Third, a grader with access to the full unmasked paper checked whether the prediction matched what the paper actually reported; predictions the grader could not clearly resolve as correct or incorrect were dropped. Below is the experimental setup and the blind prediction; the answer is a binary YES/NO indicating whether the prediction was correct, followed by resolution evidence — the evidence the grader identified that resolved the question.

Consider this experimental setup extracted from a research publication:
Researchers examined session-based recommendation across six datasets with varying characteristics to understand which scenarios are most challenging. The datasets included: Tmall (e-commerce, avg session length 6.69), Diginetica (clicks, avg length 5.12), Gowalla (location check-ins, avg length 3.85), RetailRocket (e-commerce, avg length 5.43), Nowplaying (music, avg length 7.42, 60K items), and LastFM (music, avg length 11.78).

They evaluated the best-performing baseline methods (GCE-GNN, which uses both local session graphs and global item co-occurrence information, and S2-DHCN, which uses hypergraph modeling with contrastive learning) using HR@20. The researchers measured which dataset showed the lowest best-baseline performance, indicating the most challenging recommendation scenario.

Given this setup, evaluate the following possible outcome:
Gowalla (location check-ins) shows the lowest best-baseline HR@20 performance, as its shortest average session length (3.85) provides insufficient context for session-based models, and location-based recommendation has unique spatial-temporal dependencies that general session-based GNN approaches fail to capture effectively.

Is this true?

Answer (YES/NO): NO